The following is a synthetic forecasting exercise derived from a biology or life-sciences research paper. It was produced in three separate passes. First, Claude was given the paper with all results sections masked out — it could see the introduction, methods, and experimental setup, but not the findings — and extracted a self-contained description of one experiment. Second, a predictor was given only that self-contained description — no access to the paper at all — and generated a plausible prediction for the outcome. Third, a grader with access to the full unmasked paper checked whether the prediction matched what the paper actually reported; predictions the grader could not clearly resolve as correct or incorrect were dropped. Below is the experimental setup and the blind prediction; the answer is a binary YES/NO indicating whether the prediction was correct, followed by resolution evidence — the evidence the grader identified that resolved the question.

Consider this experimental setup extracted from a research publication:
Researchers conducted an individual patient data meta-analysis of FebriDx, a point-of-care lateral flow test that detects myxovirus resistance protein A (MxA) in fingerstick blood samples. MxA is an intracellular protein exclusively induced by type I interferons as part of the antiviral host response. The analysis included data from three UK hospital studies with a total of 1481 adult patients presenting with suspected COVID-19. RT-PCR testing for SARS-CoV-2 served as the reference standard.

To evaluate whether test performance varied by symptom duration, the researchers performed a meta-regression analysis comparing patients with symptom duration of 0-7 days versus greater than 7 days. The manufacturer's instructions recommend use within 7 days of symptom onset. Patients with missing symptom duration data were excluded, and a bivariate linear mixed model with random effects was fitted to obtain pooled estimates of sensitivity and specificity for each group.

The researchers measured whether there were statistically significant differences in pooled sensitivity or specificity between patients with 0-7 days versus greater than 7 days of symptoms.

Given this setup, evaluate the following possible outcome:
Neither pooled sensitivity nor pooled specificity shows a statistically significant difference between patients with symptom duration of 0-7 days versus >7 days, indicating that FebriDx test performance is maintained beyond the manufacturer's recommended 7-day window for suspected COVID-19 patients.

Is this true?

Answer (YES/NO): YES